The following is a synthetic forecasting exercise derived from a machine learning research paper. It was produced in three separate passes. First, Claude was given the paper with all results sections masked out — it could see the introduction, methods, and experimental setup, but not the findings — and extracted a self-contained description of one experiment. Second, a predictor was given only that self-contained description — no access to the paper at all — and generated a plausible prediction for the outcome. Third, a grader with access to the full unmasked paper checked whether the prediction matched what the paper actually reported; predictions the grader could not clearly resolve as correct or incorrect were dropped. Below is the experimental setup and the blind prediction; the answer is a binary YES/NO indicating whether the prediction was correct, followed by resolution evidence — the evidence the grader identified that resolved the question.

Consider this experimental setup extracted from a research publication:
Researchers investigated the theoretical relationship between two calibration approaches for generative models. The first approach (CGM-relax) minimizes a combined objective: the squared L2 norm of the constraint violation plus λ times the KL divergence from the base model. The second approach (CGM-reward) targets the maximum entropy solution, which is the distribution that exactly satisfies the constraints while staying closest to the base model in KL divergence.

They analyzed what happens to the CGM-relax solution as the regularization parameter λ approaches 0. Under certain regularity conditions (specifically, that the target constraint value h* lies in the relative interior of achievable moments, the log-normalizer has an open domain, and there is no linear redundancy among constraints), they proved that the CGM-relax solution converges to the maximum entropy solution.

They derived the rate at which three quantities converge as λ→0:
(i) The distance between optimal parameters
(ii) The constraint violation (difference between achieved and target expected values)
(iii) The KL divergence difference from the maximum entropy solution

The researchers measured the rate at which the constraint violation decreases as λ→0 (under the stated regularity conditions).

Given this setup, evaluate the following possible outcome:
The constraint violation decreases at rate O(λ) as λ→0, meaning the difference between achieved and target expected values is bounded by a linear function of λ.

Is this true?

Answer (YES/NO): YES